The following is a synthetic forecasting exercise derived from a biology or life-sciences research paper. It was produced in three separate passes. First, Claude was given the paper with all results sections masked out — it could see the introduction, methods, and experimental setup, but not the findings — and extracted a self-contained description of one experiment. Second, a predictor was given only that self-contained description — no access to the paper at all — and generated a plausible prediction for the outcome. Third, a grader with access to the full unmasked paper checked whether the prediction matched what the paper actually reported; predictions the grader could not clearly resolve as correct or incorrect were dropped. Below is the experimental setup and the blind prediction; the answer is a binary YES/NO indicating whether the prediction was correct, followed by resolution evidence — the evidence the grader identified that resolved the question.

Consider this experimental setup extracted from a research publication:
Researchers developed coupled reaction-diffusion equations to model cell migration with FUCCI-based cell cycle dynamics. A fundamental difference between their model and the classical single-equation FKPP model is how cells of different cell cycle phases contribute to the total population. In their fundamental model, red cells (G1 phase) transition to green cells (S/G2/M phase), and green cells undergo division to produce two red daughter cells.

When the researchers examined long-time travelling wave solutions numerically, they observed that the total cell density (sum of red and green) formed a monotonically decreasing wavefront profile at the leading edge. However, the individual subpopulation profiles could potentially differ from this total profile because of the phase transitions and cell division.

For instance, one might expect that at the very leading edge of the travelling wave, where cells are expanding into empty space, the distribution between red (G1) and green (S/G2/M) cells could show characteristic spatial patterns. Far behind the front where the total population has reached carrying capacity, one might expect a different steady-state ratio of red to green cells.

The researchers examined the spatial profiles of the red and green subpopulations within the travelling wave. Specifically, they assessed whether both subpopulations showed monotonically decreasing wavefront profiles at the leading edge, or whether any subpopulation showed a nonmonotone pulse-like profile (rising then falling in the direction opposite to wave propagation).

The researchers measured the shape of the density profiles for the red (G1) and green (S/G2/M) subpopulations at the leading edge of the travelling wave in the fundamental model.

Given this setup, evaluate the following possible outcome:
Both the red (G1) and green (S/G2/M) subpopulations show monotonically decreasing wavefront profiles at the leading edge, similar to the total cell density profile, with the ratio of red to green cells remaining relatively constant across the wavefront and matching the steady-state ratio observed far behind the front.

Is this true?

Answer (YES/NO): NO